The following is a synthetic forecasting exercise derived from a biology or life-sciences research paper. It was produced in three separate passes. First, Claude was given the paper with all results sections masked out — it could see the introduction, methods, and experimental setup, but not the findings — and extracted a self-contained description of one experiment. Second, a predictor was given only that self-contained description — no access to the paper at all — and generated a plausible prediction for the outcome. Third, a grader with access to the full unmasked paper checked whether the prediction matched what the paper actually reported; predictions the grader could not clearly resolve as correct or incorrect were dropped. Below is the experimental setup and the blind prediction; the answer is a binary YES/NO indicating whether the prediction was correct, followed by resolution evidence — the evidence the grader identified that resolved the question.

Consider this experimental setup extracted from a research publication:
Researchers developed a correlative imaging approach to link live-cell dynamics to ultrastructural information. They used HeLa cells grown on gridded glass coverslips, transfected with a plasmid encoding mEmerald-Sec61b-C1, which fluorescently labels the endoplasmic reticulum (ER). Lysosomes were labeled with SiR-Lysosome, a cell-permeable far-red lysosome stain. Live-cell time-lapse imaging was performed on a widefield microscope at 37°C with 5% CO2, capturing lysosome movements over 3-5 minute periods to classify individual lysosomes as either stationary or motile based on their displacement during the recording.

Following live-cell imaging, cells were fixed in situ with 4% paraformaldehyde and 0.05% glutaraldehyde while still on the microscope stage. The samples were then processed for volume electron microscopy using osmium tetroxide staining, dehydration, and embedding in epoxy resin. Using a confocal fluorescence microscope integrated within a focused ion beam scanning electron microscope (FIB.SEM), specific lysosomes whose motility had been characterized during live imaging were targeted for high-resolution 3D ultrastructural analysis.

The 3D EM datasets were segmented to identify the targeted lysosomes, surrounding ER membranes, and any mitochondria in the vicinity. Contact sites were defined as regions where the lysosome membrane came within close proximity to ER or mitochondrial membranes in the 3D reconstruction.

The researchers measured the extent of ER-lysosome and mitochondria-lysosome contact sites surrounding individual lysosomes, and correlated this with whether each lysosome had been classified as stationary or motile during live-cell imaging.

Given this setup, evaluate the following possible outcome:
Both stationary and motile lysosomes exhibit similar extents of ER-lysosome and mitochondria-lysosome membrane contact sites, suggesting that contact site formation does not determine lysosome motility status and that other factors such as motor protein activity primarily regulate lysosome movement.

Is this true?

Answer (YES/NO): NO